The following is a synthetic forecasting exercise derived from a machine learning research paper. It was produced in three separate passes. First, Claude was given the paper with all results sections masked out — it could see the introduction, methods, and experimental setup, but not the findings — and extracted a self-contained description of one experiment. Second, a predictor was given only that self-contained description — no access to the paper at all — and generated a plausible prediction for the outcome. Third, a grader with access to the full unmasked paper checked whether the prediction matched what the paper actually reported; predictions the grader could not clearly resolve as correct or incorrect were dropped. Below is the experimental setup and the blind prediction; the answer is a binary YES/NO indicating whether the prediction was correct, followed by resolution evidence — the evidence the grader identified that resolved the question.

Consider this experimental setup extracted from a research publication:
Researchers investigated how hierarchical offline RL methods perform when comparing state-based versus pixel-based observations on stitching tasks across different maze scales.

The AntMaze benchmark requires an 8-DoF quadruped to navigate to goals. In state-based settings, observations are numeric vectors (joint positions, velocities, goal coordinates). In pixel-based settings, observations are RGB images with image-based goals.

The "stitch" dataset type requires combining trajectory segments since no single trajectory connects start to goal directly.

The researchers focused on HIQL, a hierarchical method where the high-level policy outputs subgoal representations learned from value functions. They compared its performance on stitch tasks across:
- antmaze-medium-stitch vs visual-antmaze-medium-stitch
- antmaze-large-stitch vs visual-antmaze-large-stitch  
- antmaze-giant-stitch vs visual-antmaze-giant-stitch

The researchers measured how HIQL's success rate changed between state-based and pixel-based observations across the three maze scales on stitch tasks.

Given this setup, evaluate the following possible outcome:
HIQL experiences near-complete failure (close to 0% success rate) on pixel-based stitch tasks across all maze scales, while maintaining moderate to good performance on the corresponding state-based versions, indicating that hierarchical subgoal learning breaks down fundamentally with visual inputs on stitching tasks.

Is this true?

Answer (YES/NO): NO